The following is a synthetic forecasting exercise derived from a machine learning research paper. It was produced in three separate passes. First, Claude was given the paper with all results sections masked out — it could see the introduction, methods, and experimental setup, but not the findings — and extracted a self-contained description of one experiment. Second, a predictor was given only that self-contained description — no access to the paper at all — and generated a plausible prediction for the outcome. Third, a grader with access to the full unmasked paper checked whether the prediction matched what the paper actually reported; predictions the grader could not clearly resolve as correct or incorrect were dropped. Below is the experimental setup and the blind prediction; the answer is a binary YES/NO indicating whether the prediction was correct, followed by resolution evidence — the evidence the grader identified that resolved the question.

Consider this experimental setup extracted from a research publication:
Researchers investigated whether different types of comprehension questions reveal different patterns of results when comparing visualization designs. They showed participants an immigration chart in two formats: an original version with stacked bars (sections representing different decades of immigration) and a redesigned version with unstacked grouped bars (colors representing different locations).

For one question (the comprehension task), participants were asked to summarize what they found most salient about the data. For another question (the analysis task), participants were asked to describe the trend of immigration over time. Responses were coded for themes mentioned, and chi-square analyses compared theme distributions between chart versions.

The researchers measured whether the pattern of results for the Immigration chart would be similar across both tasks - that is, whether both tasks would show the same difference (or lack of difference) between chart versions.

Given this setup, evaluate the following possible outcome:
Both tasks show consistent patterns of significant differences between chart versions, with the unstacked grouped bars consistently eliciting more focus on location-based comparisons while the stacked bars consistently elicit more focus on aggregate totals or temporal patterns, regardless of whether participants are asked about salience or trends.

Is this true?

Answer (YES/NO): NO